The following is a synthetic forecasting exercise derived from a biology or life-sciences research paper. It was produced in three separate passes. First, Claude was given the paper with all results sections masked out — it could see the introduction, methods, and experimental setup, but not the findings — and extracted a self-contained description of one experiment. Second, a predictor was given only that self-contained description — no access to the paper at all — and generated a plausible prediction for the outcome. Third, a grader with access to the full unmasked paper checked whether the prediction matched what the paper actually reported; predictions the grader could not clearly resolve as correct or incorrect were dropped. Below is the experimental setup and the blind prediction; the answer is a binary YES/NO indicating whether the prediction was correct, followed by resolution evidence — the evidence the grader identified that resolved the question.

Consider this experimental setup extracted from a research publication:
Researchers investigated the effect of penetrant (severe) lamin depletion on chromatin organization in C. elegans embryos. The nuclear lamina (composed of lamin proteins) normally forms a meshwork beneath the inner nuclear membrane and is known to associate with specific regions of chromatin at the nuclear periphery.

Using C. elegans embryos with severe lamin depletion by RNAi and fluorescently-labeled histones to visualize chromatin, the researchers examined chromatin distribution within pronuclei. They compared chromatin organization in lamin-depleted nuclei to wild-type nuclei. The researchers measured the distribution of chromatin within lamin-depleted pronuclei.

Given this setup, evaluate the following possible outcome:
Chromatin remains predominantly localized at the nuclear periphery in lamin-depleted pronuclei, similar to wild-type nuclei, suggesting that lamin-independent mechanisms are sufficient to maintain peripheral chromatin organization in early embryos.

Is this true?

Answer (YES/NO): NO